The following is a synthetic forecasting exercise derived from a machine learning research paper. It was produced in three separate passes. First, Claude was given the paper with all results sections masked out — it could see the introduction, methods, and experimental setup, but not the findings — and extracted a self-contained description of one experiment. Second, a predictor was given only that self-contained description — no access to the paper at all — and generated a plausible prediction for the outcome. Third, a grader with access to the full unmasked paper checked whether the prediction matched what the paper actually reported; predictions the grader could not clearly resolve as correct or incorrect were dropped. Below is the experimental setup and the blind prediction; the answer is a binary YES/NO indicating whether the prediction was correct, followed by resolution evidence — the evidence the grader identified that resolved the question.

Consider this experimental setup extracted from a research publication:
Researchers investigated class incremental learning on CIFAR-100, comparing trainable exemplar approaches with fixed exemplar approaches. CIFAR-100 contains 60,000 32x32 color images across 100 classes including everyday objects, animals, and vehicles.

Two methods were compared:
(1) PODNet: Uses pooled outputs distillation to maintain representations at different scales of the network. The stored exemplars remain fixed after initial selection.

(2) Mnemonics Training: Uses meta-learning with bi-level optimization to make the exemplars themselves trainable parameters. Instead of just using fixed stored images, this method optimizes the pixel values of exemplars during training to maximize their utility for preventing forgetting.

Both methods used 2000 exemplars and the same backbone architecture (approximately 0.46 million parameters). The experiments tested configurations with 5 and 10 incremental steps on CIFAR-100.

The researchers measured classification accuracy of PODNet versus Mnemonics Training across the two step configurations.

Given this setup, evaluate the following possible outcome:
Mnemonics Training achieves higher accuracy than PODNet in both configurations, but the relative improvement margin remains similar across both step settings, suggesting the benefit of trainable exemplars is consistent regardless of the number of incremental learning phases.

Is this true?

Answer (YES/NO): NO